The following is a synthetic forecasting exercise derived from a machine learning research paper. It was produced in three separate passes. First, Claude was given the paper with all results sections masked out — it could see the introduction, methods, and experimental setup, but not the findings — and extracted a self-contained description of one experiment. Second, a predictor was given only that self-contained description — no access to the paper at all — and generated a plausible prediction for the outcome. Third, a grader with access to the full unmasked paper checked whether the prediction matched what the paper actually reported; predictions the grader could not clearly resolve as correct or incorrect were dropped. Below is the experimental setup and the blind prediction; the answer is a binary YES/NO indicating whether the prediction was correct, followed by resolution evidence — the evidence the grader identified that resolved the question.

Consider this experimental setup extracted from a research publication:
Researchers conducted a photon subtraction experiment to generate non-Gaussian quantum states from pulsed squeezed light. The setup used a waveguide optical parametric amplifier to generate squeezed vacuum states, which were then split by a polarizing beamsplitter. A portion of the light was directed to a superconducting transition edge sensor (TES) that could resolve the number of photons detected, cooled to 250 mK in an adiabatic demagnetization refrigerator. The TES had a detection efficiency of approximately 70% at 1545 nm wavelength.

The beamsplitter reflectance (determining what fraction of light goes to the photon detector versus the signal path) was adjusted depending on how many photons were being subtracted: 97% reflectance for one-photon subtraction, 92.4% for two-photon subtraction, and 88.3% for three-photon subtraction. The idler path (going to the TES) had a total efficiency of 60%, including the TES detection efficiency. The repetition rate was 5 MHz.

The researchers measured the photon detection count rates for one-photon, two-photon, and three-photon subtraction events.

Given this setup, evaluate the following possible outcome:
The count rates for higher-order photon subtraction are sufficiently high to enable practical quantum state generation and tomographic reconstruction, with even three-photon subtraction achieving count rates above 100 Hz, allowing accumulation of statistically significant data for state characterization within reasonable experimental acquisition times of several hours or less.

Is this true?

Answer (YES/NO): NO